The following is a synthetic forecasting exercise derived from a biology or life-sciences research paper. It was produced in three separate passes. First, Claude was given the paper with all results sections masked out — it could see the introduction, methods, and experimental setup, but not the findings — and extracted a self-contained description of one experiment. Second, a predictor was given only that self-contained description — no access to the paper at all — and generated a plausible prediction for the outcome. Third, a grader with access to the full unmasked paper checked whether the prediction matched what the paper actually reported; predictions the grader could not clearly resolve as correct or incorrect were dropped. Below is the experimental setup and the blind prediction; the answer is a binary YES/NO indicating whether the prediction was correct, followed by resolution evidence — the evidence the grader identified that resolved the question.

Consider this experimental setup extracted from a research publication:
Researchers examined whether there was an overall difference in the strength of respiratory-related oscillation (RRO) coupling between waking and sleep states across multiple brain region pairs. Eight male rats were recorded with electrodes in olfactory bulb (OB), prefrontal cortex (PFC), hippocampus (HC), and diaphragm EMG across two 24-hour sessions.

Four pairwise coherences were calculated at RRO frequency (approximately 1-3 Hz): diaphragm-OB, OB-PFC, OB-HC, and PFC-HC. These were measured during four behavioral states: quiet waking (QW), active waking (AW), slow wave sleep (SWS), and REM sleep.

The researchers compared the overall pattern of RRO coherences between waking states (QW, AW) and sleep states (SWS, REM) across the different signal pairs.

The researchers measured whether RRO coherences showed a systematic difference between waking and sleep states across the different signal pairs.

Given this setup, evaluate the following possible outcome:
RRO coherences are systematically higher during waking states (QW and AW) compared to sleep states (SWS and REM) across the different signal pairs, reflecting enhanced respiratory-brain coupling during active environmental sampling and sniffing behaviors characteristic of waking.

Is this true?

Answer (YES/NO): YES